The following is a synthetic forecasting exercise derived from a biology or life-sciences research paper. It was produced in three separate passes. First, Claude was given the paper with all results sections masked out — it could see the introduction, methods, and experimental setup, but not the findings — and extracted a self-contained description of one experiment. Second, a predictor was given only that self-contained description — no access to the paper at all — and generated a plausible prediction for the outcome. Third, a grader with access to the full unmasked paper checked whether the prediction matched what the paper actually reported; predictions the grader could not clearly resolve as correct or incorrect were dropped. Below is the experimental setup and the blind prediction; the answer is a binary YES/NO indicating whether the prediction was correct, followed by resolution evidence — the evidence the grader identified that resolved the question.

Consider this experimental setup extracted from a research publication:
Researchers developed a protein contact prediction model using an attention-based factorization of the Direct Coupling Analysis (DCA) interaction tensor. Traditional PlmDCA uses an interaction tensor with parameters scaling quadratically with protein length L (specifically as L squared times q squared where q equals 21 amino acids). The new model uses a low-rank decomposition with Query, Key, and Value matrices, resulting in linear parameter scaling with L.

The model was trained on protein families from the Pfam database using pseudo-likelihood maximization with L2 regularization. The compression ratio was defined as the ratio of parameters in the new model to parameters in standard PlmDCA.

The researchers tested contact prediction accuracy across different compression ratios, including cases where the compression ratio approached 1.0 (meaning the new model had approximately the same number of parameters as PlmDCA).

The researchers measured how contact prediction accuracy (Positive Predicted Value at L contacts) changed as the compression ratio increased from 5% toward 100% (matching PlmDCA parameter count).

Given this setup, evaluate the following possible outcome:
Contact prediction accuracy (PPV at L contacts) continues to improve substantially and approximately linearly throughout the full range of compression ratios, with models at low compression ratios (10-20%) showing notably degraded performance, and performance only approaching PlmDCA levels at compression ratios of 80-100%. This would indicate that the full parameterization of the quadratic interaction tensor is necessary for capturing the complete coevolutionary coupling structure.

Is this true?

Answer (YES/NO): NO